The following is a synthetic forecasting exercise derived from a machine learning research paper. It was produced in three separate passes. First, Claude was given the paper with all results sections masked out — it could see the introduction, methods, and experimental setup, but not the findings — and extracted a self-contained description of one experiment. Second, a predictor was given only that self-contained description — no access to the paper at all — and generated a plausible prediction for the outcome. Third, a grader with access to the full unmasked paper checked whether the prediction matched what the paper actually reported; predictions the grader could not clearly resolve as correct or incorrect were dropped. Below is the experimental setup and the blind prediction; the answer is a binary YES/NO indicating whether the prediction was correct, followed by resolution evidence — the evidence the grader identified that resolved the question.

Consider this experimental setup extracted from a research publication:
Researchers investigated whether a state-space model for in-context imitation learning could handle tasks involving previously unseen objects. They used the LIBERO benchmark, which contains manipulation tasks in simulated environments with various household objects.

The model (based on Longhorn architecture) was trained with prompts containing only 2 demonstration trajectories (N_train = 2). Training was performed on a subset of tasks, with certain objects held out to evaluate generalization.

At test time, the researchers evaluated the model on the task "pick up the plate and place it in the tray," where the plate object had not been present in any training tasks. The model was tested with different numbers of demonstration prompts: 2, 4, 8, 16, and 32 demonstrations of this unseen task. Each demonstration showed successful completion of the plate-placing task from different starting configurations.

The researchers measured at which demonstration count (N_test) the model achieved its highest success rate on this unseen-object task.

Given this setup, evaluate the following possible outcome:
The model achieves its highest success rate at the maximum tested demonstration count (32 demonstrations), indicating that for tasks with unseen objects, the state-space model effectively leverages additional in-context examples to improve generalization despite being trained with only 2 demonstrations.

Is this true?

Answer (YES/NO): YES